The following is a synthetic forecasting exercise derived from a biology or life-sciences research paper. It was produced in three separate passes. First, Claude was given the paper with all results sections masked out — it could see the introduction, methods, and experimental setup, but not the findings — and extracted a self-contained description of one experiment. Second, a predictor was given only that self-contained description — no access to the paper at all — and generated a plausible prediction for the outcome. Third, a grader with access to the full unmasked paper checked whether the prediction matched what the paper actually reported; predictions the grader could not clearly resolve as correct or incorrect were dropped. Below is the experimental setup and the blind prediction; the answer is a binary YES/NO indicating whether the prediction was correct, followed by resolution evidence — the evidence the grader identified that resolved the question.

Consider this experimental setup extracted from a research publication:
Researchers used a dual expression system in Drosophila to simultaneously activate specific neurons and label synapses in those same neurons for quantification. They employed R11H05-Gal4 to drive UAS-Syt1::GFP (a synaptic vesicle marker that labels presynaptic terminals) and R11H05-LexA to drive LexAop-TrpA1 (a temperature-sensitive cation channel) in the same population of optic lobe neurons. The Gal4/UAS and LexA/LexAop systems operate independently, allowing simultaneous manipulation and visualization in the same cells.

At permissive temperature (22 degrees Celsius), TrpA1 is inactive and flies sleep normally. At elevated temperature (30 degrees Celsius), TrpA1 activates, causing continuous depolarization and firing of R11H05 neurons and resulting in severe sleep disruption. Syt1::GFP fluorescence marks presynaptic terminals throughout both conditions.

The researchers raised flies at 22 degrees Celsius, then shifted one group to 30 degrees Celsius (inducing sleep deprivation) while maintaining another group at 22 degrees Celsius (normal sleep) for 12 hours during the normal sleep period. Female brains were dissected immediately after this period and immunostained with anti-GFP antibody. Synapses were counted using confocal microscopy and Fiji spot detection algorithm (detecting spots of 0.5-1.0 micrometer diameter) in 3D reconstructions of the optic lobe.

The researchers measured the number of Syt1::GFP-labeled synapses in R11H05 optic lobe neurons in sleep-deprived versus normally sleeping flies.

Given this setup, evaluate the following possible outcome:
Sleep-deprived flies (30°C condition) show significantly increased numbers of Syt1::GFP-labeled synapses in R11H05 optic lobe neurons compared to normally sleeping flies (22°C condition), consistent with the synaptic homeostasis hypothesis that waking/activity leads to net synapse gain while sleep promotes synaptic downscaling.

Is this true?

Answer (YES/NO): NO